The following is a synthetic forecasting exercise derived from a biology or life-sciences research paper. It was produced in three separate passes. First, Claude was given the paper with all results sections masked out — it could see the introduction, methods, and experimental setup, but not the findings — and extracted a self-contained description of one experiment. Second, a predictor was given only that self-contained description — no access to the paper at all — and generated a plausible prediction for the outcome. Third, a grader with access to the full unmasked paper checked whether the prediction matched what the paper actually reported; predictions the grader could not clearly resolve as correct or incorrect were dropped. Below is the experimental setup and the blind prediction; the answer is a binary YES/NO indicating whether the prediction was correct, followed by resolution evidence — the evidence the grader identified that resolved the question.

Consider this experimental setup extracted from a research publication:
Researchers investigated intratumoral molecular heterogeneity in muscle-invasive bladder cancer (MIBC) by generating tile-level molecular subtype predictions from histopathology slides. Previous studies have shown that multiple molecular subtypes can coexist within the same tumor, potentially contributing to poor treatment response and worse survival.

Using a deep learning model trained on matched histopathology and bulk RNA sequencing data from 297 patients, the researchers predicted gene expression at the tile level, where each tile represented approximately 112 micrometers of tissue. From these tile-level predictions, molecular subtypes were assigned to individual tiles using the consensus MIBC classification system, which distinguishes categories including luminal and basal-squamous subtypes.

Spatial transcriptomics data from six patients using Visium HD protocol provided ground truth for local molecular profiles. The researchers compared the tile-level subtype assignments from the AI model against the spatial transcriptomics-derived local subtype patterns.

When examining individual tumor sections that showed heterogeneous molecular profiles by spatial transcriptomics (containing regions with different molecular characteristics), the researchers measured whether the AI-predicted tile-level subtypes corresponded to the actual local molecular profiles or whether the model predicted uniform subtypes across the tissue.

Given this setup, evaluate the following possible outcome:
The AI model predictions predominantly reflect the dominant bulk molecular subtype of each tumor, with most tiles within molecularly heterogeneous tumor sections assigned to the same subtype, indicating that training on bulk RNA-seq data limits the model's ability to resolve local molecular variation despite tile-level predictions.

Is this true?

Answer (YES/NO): NO